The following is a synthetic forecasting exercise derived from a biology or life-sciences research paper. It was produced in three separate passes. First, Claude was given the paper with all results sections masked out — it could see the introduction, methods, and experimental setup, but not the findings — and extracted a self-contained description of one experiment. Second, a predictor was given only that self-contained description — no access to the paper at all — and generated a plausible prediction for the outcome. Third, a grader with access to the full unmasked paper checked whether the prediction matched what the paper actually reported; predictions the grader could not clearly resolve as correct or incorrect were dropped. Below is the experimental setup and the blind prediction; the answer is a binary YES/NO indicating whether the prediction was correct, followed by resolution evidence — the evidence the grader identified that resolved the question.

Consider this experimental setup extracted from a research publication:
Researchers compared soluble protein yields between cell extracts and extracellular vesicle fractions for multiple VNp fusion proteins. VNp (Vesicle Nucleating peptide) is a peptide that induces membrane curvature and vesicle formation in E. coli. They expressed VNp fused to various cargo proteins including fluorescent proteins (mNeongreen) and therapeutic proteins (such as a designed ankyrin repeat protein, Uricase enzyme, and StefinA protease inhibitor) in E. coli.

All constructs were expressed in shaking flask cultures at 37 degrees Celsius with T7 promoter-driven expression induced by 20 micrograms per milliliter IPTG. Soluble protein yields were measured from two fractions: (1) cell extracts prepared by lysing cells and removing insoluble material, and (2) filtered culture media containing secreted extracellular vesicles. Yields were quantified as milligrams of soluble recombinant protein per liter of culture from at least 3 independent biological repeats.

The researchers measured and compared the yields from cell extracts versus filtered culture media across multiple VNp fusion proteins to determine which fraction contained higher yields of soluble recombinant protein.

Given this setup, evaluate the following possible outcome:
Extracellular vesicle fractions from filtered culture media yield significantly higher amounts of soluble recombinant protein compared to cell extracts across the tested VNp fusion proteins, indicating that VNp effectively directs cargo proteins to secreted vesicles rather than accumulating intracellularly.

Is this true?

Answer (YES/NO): NO